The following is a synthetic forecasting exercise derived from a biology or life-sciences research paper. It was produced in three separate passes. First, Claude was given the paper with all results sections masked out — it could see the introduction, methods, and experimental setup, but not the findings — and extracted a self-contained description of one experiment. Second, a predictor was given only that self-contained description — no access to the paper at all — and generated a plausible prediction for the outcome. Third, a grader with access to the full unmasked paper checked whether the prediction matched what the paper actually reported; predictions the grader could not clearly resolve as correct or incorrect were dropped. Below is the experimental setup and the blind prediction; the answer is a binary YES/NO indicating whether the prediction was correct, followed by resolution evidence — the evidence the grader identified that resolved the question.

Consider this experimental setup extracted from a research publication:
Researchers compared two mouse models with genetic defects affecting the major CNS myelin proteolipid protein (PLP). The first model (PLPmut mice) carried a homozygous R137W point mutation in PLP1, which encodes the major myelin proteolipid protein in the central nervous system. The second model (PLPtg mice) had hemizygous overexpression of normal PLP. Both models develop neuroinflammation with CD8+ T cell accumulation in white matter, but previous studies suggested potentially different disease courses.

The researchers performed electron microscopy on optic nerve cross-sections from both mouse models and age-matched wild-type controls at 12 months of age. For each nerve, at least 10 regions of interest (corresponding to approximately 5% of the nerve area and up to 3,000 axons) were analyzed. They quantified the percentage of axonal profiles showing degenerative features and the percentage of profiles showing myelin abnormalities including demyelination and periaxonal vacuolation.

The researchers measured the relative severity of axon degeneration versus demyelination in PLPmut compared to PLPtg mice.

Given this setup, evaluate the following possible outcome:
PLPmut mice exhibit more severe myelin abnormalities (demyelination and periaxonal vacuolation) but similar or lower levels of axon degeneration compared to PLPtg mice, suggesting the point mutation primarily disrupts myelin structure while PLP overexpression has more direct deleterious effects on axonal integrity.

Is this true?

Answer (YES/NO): NO